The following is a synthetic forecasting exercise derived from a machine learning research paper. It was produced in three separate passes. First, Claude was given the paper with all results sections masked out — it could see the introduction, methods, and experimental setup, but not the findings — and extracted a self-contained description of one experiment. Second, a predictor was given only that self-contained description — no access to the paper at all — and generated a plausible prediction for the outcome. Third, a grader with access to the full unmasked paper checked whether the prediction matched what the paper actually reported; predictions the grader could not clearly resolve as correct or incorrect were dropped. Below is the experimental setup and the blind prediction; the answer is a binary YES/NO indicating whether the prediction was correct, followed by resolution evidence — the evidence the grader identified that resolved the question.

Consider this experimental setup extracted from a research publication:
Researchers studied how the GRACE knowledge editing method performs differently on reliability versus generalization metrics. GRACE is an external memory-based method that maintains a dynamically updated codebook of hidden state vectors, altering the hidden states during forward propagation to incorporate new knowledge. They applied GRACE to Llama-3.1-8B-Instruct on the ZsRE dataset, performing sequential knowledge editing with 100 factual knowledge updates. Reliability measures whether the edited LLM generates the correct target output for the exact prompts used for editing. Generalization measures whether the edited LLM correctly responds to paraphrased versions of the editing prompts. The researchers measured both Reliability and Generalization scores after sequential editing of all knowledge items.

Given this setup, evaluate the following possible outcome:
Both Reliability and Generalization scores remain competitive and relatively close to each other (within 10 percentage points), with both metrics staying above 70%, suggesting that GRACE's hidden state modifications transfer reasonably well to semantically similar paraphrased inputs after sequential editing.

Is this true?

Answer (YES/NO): NO